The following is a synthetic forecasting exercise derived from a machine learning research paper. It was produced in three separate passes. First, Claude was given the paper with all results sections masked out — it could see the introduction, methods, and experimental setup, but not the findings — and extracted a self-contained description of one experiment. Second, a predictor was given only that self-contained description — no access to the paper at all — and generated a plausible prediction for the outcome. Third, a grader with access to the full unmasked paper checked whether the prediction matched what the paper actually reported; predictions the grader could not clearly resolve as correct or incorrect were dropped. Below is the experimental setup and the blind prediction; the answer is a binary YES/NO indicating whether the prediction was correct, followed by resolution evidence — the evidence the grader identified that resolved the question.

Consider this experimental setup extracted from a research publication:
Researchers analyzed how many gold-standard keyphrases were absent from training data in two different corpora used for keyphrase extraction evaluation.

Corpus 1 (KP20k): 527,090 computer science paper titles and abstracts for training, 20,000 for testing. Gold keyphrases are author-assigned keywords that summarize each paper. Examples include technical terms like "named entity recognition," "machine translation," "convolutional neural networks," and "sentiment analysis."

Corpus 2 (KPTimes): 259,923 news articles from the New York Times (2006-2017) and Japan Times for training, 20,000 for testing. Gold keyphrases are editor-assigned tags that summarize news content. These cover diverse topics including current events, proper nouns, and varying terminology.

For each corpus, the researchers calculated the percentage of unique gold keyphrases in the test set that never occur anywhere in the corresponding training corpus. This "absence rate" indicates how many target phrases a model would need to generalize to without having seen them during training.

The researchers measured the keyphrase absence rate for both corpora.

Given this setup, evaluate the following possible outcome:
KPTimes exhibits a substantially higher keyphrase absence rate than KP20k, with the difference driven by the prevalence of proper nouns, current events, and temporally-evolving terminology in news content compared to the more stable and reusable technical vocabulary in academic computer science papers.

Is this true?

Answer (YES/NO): YES